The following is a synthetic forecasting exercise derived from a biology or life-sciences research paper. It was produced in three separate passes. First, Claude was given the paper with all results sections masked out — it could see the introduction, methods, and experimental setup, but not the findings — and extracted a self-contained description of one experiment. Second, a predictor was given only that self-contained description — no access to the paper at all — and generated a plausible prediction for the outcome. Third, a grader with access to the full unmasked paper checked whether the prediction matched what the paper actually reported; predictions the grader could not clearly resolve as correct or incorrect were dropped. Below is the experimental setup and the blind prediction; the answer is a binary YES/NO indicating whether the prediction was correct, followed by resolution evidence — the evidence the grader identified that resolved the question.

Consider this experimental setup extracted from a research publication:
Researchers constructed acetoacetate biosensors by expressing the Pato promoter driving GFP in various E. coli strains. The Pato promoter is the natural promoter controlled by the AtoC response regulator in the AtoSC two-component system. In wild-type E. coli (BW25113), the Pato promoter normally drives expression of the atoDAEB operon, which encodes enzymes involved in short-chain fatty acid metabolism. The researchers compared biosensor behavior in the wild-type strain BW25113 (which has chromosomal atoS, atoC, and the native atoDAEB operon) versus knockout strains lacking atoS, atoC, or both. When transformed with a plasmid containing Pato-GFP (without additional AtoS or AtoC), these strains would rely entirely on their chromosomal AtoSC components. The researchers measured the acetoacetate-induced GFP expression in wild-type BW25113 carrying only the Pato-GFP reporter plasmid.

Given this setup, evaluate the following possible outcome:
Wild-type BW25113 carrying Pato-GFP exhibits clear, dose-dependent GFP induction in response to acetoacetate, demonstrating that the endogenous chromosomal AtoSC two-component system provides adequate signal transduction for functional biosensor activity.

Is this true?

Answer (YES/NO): YES